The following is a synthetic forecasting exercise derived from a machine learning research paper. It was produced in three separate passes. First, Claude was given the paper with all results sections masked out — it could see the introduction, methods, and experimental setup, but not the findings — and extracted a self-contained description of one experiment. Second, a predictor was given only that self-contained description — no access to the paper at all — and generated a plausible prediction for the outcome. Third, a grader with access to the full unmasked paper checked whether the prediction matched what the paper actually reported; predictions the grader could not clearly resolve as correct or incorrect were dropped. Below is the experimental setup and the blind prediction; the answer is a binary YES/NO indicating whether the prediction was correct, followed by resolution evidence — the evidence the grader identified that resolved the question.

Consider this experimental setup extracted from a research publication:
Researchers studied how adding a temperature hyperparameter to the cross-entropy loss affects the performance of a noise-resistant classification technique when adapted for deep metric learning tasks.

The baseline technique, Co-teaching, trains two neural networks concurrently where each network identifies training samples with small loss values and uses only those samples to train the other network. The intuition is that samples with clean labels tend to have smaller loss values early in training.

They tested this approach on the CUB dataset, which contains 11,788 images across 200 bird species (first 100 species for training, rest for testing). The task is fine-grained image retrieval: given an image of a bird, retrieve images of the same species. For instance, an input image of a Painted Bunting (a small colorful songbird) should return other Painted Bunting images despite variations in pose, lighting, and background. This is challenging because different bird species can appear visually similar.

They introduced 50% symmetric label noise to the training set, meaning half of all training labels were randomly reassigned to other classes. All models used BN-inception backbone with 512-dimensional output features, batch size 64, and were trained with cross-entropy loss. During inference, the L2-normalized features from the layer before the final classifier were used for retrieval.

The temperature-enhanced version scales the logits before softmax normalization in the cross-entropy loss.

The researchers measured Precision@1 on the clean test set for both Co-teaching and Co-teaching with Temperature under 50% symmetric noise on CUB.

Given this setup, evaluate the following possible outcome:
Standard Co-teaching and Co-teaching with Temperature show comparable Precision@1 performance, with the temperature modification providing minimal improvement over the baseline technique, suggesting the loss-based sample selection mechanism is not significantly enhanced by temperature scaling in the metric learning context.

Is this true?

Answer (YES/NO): NO